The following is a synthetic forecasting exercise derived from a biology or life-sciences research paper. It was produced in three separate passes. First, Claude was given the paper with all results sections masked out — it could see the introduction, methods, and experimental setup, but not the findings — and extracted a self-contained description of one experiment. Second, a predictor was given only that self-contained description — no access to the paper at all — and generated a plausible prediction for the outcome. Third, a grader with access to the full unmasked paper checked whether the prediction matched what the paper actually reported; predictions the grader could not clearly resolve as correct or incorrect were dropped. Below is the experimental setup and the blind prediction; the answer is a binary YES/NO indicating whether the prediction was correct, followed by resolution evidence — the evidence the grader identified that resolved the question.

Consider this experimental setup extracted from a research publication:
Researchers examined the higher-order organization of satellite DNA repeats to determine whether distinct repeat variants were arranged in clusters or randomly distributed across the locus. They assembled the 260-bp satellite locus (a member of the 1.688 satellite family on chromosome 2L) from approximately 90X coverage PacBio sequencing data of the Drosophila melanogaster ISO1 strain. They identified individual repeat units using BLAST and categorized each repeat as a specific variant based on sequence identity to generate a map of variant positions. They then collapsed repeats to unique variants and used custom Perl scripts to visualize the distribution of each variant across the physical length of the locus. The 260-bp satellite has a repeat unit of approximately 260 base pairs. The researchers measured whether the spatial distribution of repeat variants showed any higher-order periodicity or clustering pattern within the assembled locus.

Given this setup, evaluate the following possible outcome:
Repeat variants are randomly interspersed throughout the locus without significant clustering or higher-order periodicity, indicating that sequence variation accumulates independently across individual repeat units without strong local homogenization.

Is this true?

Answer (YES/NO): YES